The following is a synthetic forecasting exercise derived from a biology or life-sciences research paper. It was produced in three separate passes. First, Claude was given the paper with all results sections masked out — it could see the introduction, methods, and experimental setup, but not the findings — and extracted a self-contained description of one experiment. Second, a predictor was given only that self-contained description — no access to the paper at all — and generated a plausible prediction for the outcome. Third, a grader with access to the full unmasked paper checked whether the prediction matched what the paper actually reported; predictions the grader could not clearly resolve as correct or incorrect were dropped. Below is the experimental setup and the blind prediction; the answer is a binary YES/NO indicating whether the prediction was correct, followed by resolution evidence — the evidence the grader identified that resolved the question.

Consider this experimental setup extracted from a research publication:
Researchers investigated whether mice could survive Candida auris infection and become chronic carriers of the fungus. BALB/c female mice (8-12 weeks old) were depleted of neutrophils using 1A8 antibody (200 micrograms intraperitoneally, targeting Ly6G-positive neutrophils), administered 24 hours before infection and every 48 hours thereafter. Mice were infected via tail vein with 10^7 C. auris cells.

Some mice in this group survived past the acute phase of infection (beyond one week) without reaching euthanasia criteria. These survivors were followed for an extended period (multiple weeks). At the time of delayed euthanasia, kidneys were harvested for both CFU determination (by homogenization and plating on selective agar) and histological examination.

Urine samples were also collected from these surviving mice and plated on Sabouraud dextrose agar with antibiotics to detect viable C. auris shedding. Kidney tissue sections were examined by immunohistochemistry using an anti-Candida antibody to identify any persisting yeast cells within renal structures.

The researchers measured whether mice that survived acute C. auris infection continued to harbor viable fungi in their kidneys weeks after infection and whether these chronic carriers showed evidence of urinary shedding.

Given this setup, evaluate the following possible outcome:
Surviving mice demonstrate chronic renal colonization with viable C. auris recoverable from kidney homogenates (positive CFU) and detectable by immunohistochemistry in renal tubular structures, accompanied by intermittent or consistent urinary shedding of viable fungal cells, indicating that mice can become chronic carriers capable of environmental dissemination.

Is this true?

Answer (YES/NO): YES